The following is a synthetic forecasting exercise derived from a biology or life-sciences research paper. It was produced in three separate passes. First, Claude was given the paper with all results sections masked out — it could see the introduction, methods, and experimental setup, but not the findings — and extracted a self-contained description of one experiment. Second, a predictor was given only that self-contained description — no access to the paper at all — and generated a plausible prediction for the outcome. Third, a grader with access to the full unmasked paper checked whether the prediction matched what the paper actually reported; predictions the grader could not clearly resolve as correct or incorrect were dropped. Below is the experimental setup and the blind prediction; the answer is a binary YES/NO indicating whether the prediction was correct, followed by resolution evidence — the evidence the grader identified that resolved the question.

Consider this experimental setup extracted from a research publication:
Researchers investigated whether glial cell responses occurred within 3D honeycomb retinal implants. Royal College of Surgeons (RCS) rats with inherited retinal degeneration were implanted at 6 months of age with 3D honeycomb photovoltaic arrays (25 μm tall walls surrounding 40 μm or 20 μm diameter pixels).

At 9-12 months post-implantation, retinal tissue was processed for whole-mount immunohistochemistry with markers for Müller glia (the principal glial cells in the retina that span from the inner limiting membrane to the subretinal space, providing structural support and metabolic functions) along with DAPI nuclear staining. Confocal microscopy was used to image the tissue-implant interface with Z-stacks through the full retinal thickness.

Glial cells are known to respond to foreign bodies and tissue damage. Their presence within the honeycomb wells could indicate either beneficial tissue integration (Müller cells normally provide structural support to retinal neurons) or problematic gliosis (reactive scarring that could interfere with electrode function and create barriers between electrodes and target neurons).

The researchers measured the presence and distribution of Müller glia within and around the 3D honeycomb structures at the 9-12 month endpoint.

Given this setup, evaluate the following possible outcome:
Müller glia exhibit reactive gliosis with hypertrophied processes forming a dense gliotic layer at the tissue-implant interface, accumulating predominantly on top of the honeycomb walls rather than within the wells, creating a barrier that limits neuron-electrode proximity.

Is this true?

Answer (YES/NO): NO